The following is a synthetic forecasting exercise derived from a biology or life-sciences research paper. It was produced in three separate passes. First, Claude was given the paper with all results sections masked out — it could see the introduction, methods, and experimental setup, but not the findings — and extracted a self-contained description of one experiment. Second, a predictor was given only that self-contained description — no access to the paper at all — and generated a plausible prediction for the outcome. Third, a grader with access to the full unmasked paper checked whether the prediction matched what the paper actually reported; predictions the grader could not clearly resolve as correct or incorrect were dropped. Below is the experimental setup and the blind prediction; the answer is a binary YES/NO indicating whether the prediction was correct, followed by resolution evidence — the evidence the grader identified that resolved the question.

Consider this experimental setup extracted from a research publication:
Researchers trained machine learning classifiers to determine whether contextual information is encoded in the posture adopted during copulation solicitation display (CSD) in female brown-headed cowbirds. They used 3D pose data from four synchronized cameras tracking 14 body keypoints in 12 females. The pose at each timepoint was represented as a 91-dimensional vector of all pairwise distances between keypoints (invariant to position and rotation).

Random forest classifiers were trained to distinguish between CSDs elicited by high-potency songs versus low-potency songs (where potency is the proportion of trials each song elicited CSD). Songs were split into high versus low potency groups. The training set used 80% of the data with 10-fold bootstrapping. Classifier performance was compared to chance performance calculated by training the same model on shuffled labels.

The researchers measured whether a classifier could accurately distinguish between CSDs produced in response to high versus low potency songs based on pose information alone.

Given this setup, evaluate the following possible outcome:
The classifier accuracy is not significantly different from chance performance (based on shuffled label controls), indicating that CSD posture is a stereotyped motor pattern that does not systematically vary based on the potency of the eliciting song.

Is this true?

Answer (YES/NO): YES